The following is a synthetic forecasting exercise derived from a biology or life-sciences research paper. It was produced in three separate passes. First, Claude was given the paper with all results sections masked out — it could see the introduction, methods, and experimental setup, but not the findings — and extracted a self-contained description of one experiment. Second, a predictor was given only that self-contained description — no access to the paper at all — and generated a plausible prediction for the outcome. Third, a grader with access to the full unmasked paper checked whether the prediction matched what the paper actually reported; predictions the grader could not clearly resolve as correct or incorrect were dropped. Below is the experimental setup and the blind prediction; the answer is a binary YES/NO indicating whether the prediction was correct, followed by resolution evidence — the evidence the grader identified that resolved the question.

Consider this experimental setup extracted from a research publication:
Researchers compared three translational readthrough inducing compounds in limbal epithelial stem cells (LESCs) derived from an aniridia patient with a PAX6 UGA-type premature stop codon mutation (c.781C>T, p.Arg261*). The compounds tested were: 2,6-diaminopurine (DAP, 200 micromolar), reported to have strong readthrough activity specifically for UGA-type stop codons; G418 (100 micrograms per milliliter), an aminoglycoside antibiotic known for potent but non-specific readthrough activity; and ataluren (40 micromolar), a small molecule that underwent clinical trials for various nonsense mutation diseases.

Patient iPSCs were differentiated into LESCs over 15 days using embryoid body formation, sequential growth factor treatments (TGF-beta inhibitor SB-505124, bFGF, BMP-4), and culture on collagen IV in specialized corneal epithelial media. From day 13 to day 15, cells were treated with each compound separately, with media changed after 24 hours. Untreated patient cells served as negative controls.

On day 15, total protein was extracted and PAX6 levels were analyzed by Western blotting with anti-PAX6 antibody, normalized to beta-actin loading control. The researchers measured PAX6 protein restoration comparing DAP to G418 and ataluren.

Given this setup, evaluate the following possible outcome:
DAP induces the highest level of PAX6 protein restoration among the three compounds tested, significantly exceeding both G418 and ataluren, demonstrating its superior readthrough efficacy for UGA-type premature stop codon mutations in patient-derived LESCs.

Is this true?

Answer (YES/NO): NO